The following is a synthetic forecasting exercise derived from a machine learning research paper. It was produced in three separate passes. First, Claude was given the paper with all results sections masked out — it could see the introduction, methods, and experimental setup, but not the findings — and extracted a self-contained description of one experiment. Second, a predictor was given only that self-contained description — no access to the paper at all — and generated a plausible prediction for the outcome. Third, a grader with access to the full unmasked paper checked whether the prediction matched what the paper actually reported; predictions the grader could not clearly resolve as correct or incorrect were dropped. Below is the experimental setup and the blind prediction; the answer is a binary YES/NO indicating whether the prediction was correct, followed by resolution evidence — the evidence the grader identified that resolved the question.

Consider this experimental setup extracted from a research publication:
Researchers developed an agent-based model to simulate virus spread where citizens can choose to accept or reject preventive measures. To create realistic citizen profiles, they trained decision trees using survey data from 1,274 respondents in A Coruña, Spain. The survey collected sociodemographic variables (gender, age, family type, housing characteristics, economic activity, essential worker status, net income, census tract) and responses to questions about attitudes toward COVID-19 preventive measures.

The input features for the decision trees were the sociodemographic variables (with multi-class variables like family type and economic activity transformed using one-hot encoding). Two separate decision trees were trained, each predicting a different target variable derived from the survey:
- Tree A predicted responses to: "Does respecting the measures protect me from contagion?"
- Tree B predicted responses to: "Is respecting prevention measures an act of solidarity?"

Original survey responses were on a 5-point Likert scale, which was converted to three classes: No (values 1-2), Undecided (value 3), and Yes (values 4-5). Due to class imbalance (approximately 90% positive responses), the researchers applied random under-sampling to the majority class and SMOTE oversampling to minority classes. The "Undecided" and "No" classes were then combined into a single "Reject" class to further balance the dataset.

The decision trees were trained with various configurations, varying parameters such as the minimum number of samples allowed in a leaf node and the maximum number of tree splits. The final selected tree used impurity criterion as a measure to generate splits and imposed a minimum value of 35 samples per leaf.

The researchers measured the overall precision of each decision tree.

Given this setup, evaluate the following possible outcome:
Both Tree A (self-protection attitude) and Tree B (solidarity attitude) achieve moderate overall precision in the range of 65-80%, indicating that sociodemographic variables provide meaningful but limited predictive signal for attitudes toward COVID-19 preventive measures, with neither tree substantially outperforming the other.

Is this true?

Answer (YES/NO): YES